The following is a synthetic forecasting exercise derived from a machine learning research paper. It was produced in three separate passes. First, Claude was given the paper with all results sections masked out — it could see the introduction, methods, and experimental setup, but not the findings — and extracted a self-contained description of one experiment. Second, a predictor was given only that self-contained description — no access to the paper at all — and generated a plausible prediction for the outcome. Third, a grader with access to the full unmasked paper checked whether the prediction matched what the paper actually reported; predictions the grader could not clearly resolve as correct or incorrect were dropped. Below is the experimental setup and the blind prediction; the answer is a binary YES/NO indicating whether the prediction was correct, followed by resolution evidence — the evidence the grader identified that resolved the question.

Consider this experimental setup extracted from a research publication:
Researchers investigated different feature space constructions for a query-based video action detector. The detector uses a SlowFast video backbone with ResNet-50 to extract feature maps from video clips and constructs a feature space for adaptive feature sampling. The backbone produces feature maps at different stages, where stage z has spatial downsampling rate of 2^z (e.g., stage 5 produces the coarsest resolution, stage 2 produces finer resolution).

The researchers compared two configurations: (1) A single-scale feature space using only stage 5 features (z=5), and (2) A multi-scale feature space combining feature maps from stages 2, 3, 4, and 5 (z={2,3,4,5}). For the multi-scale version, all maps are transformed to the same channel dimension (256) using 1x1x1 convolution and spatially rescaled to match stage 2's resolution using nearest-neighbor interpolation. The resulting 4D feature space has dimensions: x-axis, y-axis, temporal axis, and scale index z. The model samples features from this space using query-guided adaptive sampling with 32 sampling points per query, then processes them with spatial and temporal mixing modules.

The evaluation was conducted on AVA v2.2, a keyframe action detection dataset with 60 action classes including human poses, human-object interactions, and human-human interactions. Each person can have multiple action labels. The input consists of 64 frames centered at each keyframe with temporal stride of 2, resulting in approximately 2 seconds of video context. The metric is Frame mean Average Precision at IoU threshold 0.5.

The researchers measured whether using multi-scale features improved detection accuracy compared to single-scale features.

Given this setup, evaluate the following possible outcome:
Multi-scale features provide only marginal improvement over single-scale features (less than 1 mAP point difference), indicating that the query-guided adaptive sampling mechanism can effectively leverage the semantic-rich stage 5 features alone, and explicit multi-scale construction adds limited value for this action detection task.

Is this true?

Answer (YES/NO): NO